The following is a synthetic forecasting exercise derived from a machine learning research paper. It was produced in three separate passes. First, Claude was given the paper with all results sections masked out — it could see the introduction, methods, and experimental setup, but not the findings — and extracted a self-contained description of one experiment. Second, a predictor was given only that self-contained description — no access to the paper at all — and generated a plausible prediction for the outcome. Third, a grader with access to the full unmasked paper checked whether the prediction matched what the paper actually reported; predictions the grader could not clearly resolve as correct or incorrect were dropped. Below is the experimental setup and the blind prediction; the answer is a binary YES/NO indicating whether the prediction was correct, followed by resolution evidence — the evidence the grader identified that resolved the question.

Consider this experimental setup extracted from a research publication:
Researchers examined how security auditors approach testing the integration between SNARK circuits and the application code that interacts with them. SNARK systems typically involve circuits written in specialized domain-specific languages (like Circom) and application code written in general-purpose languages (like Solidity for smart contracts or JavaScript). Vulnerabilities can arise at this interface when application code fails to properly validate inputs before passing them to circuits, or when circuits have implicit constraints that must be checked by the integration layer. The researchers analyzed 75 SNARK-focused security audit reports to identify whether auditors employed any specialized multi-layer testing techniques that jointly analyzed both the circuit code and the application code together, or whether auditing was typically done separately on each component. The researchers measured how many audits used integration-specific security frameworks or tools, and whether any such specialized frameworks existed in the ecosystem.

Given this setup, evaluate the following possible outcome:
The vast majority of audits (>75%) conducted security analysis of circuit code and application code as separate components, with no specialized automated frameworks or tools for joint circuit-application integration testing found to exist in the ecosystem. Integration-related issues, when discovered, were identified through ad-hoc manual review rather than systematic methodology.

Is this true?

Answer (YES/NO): YES